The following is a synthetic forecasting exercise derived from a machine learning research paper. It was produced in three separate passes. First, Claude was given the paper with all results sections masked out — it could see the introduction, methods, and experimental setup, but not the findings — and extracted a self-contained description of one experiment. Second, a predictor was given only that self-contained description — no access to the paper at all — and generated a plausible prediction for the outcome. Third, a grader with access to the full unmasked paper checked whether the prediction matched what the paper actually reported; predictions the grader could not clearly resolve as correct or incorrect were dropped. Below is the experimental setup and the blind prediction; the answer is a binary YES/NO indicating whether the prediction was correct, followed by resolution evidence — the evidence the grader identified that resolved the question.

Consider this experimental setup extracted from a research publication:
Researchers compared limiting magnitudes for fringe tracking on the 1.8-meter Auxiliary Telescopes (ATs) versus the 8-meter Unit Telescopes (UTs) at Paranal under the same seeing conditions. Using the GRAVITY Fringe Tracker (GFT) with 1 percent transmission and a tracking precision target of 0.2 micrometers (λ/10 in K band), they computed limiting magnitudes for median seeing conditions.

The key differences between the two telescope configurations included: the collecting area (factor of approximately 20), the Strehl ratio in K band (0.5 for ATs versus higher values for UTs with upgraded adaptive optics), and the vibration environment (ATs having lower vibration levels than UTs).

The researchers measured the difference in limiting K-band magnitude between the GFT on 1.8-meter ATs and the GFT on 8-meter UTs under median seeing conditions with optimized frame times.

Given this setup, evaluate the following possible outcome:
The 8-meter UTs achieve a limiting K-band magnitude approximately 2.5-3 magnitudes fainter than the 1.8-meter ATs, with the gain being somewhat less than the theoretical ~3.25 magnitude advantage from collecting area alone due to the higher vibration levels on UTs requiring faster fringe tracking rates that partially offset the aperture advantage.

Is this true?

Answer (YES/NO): NO